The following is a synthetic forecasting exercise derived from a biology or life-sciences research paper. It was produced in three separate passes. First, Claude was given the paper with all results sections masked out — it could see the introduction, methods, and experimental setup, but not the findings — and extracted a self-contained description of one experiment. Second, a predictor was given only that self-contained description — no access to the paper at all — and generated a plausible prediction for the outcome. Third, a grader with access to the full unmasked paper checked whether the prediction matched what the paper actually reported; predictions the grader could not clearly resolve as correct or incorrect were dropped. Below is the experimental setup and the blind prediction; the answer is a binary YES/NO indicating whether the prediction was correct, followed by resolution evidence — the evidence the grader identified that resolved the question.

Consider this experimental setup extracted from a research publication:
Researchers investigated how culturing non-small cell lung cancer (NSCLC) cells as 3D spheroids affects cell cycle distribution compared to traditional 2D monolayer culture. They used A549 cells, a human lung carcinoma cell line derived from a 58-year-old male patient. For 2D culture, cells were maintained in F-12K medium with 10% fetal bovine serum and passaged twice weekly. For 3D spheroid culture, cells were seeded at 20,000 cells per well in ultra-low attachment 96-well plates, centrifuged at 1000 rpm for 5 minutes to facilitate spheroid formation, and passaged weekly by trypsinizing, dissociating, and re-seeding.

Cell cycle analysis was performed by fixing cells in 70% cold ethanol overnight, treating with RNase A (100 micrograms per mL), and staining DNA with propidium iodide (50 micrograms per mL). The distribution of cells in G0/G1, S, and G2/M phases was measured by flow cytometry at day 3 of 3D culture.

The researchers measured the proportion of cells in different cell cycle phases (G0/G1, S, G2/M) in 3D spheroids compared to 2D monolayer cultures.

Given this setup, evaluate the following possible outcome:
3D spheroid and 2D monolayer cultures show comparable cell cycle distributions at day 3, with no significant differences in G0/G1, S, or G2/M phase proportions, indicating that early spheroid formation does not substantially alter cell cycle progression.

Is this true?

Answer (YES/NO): NO